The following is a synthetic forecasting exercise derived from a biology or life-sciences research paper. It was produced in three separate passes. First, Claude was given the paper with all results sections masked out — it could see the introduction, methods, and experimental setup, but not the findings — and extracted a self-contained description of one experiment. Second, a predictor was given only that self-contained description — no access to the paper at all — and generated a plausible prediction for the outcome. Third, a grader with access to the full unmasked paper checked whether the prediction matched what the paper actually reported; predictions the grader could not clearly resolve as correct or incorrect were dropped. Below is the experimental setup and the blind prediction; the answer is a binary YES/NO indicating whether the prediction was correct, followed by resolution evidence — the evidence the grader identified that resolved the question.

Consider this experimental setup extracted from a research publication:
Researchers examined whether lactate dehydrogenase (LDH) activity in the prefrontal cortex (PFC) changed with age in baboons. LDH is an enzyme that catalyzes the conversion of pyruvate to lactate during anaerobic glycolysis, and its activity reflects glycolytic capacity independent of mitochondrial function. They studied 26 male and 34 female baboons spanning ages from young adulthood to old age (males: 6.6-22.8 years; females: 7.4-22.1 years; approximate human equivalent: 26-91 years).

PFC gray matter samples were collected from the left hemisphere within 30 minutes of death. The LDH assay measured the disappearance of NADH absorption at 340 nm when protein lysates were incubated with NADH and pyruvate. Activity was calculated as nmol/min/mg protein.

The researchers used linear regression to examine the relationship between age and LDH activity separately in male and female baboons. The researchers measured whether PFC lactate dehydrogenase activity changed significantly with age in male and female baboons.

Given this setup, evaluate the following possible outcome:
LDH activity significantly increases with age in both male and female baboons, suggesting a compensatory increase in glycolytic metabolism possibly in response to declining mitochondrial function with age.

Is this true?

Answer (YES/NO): NO